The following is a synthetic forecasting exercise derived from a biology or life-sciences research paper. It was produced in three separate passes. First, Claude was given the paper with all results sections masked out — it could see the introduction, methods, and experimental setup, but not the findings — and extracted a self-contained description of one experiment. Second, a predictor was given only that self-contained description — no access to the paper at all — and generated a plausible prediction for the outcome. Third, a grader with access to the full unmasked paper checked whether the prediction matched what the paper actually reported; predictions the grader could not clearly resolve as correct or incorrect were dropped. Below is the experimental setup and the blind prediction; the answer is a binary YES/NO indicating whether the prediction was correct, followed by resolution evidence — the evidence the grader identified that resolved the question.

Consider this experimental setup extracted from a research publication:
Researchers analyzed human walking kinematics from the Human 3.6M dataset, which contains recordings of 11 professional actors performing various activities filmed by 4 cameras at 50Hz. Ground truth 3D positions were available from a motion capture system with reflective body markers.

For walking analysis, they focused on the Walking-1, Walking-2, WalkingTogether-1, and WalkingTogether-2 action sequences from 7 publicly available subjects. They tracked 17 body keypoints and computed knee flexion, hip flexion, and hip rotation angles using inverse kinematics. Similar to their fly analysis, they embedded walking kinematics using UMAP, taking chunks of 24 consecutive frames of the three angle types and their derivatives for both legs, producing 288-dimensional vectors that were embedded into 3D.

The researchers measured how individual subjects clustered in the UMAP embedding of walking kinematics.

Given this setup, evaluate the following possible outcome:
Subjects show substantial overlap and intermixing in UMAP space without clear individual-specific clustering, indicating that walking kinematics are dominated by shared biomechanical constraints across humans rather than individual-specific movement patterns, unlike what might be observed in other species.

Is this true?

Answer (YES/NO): NO